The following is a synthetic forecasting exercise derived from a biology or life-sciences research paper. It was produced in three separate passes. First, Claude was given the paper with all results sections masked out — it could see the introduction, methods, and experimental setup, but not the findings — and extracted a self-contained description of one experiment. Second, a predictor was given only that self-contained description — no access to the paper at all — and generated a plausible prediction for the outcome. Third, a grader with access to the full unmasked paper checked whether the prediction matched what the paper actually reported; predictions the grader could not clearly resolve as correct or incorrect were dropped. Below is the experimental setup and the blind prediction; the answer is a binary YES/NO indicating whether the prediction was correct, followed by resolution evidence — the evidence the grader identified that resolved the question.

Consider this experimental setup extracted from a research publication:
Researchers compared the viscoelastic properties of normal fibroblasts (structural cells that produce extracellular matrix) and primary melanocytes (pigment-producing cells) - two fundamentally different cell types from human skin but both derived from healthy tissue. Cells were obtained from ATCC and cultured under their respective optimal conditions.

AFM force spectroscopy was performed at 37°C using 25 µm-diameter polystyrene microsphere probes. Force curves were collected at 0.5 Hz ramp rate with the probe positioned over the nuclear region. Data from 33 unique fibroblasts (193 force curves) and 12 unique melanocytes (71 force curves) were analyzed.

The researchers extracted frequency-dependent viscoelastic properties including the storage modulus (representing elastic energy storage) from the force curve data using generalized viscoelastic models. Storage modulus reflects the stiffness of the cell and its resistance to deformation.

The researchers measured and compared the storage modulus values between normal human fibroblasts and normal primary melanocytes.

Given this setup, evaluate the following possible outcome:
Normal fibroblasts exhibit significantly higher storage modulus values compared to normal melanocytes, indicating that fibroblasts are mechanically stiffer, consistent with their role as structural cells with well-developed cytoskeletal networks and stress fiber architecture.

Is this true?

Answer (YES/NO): YES